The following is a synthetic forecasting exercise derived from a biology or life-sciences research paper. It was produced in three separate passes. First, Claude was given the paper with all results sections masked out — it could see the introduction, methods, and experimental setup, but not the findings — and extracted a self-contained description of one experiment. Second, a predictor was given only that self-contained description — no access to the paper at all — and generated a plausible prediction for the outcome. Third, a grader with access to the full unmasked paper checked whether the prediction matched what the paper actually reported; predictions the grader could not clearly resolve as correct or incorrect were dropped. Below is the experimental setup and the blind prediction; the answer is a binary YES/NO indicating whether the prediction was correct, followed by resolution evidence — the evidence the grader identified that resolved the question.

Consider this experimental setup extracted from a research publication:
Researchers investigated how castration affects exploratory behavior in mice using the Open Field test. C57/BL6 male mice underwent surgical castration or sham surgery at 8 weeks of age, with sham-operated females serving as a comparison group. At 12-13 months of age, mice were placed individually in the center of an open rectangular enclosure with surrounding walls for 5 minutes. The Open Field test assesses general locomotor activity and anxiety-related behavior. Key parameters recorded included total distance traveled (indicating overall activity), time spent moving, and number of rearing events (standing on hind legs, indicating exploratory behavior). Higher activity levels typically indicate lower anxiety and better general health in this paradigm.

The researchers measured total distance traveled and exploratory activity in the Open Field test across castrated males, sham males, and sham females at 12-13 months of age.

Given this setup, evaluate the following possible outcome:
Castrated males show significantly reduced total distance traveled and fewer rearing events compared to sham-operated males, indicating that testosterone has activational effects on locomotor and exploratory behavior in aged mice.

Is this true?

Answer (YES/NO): NO